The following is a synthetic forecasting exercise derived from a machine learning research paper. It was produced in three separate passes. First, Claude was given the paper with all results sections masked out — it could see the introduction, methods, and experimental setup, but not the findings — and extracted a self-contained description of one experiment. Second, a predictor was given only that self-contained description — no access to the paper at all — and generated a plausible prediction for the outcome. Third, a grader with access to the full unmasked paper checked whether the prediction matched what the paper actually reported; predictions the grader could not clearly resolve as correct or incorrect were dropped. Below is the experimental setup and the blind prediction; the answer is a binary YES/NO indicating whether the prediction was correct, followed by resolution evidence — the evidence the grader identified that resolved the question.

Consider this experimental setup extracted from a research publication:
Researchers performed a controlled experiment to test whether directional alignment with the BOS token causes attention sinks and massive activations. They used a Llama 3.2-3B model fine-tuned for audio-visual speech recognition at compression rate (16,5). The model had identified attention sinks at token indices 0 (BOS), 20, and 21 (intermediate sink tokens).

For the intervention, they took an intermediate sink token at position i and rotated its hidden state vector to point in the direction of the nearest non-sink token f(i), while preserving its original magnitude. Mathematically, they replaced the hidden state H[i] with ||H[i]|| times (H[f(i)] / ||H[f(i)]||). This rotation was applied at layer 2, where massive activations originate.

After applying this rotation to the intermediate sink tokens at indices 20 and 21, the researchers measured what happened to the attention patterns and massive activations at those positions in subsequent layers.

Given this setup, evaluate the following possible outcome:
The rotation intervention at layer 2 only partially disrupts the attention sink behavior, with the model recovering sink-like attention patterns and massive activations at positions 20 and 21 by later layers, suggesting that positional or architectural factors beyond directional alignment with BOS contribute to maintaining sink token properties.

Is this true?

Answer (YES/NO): NO